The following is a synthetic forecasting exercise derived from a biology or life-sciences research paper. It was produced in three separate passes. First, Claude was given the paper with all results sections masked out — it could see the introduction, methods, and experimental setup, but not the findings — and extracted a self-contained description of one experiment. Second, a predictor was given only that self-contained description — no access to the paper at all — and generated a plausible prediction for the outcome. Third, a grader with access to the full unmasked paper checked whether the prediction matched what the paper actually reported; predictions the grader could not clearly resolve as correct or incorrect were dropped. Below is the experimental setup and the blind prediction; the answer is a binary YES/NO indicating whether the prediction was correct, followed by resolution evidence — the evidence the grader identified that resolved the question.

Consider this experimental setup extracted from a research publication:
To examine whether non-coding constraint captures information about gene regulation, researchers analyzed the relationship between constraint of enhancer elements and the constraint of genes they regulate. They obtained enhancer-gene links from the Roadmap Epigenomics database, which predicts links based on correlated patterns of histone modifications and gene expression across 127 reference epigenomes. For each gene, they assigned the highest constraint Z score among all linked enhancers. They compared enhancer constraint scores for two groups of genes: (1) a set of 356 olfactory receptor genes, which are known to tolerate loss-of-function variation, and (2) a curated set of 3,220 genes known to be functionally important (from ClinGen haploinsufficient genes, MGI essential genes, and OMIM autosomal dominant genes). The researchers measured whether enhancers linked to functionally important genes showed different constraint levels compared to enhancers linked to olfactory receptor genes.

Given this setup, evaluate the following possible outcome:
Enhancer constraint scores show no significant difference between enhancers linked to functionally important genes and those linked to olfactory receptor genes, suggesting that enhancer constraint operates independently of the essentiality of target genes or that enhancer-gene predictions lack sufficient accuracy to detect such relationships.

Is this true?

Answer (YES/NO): NO